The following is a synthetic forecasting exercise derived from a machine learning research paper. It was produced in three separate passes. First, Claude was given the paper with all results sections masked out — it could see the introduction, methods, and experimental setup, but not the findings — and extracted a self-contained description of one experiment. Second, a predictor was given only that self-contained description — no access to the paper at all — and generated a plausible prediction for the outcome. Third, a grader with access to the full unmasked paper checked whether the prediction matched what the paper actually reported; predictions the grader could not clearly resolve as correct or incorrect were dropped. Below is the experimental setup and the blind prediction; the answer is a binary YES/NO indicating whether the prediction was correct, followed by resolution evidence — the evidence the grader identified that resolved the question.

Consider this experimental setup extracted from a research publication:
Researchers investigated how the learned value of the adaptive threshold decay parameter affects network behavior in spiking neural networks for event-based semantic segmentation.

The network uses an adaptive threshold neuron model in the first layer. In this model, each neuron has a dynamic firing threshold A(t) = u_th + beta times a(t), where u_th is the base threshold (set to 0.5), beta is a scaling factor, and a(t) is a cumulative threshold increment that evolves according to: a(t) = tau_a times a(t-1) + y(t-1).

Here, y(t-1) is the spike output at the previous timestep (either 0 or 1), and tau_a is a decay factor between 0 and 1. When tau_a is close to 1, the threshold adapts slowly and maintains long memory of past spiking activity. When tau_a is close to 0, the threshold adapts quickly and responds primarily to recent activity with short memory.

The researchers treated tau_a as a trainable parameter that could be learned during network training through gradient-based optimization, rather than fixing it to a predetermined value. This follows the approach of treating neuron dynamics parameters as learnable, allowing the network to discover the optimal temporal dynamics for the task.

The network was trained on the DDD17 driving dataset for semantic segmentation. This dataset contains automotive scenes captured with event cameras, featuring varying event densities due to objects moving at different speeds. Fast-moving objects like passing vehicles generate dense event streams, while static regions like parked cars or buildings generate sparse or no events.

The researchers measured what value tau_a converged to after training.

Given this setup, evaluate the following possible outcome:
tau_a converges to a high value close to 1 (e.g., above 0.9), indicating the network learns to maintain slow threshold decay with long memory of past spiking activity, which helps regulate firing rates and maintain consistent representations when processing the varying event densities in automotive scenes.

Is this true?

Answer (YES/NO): NO